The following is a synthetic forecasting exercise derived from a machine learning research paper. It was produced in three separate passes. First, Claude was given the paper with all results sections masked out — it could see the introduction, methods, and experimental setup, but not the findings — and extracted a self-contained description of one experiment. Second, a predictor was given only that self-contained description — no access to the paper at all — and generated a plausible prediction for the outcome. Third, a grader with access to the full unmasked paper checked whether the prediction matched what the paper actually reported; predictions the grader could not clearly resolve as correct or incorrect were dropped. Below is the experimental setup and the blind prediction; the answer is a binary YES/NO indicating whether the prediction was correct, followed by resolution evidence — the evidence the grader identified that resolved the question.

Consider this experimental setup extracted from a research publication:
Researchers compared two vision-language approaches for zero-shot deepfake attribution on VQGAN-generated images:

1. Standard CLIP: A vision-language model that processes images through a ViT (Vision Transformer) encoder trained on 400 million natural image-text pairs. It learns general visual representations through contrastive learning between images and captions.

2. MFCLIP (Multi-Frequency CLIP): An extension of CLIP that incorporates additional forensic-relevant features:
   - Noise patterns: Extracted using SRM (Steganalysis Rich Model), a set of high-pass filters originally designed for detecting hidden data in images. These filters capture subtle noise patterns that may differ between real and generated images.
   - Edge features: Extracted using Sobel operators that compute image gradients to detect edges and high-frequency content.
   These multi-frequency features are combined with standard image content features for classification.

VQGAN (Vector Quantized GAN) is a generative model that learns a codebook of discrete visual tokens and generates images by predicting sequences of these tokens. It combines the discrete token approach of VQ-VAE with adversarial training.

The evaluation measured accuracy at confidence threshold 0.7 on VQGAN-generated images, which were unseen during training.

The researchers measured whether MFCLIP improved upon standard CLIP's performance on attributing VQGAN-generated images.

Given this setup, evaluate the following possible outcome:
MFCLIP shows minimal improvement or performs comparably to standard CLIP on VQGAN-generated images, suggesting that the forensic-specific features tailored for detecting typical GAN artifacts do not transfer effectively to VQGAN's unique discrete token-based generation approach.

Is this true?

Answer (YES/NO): NO